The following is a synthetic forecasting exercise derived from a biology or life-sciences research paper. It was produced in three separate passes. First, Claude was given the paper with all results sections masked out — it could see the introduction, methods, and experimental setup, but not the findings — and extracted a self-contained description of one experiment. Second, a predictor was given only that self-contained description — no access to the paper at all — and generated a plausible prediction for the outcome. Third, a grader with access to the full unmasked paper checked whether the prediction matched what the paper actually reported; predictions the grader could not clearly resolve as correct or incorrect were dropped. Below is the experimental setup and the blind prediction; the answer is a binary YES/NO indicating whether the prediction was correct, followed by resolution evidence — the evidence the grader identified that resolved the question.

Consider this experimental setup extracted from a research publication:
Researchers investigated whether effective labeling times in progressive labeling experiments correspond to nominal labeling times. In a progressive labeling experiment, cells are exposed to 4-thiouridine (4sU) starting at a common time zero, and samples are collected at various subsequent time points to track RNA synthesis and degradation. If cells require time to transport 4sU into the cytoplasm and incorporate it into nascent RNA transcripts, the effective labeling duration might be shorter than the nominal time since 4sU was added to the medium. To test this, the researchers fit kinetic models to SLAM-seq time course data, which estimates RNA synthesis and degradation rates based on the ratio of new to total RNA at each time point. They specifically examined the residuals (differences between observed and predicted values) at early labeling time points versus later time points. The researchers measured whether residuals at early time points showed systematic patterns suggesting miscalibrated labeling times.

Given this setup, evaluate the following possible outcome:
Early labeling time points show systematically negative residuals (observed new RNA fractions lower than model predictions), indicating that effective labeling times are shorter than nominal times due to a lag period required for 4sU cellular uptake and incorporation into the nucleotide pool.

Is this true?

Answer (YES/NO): YES